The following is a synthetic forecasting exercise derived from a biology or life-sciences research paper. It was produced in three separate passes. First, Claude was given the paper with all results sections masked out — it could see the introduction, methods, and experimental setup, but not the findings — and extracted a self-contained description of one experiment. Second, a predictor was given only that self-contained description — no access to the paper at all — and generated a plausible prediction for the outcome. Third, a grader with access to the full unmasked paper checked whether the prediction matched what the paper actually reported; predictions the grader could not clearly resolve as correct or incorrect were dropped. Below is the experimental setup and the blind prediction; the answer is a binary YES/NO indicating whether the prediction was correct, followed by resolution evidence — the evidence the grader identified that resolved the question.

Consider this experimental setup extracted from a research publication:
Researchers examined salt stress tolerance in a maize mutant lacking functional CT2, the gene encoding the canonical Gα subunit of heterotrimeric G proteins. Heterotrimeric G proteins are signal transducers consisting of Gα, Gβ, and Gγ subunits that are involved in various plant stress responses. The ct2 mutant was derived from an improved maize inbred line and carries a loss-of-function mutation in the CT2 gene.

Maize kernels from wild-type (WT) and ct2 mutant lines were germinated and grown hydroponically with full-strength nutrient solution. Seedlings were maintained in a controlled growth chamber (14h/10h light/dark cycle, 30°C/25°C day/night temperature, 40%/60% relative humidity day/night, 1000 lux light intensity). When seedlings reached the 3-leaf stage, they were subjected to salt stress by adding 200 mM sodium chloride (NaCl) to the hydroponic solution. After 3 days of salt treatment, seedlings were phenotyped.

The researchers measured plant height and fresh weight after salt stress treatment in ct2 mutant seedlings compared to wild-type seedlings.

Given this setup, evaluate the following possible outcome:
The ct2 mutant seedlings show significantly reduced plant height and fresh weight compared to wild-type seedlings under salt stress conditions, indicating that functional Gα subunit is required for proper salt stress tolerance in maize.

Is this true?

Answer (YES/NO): YES